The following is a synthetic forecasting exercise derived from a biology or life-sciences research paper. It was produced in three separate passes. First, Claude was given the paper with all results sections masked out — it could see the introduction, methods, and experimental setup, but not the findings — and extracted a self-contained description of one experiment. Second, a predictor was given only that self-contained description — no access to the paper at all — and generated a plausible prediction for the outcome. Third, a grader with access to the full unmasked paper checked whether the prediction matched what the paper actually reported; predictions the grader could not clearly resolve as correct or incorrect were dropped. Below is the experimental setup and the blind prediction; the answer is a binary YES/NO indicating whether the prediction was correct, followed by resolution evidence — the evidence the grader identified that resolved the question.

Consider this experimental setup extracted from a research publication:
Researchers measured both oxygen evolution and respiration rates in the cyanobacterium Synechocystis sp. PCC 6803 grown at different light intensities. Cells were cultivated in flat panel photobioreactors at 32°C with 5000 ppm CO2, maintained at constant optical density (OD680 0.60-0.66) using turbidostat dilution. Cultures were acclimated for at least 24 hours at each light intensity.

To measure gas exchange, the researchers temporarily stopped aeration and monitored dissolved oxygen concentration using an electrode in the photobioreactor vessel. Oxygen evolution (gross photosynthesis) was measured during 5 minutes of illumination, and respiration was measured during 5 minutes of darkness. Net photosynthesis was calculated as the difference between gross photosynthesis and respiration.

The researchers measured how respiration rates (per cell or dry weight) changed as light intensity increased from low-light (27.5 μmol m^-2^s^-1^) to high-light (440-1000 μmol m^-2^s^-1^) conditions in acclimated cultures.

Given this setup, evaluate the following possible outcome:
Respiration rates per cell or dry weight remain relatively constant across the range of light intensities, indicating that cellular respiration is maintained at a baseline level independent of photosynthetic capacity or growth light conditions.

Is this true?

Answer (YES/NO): NO